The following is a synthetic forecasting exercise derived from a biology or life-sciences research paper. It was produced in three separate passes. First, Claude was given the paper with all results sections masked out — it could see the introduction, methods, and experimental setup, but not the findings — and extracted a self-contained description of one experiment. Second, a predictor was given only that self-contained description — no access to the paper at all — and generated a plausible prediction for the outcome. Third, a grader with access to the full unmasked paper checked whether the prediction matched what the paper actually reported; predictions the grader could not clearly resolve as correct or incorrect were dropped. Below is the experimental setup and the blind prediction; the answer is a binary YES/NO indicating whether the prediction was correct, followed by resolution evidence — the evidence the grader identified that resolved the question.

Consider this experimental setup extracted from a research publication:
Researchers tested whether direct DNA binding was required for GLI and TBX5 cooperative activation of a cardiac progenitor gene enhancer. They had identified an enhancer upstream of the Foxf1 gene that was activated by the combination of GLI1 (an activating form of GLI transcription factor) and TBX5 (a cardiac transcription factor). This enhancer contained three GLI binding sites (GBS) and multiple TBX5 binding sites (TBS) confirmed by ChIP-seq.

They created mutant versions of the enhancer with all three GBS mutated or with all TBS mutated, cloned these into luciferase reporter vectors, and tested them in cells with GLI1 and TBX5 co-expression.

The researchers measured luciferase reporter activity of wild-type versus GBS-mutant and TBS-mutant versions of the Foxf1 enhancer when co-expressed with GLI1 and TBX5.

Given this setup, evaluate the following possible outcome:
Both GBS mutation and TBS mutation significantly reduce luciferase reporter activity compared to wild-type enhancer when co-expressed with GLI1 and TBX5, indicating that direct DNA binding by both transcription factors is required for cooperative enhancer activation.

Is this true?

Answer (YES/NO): NO